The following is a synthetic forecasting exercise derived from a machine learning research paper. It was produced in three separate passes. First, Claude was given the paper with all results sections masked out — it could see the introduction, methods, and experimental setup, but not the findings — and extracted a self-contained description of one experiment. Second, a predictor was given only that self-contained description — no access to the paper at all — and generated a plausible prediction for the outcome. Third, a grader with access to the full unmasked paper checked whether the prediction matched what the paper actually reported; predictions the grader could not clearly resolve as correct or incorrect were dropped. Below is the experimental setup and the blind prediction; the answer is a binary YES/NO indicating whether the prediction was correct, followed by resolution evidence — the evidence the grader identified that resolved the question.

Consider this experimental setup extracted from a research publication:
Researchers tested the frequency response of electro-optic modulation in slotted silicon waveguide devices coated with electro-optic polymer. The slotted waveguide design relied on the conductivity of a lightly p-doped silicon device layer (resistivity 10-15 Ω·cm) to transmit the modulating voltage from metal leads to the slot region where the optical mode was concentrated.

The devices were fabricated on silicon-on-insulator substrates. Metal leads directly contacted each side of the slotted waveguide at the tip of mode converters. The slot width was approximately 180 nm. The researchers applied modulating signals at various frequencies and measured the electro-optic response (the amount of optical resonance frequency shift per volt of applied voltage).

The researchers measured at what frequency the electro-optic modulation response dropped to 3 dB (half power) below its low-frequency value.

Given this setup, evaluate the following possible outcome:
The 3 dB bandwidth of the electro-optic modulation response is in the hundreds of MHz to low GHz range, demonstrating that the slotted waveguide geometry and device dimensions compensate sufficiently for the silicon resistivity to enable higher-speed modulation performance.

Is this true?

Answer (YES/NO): NO